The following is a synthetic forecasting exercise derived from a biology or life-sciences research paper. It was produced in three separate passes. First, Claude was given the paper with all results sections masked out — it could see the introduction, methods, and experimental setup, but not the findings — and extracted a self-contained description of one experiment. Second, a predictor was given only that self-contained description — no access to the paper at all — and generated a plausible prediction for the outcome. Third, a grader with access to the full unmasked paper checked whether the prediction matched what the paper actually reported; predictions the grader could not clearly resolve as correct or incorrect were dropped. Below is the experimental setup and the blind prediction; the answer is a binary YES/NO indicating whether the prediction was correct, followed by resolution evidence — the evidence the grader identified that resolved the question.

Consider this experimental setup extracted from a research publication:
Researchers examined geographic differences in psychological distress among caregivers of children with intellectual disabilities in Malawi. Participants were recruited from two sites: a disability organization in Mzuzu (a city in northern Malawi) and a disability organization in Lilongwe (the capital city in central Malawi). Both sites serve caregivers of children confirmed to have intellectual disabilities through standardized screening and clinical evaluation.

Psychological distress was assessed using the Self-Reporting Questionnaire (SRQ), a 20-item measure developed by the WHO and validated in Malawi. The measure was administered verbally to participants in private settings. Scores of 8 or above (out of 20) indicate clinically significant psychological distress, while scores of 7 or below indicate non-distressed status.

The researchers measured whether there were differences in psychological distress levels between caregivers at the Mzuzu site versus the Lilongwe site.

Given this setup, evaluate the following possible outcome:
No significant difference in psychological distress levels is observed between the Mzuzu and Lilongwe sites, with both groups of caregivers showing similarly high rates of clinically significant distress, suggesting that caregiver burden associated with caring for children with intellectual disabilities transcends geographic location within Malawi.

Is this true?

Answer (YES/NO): NO